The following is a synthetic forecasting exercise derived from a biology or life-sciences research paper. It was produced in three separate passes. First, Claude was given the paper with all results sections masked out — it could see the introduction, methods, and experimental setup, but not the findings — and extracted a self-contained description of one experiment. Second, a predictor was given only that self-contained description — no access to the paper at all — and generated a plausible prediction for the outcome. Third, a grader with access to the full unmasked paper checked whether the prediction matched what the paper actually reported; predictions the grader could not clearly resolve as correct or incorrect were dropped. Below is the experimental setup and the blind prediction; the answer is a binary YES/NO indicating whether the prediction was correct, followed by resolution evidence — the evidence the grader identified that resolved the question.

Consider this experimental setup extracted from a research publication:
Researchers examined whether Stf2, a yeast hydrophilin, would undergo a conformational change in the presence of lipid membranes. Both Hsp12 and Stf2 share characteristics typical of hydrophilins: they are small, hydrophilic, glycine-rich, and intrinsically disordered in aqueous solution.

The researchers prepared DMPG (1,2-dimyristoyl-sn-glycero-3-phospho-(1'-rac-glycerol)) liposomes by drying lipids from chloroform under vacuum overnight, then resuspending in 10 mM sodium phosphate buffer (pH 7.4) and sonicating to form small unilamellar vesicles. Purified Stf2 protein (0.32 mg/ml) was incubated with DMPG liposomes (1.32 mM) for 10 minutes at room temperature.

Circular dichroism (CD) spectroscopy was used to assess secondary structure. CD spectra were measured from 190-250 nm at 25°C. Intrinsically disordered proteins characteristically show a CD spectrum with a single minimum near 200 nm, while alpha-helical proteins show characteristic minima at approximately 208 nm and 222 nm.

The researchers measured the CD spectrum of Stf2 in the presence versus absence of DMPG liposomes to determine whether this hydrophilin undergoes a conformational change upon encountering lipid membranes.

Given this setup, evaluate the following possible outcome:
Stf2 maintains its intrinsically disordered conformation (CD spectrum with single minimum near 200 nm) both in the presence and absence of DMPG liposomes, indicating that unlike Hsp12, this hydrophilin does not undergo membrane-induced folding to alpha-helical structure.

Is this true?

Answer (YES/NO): YES